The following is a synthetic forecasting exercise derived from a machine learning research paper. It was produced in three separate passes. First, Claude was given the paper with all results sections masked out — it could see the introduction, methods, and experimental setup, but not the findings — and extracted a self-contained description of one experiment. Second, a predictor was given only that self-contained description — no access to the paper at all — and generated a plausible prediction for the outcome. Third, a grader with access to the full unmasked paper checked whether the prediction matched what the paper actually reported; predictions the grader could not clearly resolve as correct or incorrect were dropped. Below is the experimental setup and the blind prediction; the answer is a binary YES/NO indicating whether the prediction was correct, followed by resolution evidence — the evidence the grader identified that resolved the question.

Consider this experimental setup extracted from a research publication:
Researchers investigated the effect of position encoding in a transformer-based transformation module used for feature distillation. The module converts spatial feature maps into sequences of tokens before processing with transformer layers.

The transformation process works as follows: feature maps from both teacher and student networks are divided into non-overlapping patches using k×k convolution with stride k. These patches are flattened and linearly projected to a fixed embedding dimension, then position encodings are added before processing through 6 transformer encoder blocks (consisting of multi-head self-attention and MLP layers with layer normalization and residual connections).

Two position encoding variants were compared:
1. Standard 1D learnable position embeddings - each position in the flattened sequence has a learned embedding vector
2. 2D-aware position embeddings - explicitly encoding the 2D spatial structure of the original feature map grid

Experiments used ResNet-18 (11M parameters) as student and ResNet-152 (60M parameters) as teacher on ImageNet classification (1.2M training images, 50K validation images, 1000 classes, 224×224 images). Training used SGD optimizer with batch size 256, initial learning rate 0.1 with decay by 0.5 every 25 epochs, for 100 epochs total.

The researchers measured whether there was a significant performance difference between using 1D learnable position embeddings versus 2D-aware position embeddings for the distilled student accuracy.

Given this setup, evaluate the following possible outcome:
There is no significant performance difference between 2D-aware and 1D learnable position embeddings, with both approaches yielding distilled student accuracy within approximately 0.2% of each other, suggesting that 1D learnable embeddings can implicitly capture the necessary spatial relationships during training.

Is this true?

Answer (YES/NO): YES